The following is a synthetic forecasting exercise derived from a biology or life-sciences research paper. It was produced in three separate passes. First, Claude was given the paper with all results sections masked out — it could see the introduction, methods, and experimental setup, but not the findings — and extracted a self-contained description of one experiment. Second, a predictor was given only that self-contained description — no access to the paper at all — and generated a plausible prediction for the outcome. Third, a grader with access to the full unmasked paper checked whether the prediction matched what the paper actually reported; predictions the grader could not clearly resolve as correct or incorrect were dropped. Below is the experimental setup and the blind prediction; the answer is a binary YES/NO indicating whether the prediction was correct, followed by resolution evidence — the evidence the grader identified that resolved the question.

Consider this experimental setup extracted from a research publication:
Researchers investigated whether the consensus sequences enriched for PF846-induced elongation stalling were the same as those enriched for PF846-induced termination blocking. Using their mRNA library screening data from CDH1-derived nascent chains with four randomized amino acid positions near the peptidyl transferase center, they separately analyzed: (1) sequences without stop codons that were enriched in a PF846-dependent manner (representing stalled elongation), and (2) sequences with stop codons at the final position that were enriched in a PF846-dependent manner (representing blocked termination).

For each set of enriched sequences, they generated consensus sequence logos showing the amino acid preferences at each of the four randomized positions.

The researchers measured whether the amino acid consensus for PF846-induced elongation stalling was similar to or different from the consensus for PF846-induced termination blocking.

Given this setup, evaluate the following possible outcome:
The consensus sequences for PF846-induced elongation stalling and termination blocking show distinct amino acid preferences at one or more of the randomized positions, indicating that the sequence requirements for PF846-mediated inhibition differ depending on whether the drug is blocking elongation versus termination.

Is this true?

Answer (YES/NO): YES